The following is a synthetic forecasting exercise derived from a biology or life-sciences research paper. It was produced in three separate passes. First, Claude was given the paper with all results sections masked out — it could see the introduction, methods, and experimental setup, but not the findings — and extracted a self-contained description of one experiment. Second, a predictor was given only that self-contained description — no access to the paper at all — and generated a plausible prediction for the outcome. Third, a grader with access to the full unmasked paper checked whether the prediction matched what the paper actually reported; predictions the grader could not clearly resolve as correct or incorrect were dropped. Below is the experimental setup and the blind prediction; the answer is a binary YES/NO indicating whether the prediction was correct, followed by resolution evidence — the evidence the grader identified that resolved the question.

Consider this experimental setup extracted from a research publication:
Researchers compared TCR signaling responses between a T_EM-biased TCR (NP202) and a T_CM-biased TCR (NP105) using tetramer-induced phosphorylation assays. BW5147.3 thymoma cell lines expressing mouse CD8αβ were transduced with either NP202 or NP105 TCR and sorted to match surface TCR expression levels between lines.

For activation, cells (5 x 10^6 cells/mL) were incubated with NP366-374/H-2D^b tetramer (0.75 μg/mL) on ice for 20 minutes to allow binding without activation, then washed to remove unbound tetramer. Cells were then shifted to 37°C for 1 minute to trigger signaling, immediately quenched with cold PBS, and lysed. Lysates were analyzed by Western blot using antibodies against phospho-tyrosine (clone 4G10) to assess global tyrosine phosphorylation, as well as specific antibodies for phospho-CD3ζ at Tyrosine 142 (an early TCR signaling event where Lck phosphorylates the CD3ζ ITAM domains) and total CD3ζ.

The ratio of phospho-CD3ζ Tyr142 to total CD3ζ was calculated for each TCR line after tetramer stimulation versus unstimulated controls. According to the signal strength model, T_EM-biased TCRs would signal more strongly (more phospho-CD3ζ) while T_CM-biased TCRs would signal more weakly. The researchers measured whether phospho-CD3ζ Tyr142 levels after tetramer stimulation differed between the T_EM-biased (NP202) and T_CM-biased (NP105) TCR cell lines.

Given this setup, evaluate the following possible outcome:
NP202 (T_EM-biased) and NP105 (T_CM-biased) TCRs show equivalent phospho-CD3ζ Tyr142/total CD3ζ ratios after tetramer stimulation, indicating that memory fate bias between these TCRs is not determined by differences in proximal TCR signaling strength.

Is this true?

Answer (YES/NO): NO